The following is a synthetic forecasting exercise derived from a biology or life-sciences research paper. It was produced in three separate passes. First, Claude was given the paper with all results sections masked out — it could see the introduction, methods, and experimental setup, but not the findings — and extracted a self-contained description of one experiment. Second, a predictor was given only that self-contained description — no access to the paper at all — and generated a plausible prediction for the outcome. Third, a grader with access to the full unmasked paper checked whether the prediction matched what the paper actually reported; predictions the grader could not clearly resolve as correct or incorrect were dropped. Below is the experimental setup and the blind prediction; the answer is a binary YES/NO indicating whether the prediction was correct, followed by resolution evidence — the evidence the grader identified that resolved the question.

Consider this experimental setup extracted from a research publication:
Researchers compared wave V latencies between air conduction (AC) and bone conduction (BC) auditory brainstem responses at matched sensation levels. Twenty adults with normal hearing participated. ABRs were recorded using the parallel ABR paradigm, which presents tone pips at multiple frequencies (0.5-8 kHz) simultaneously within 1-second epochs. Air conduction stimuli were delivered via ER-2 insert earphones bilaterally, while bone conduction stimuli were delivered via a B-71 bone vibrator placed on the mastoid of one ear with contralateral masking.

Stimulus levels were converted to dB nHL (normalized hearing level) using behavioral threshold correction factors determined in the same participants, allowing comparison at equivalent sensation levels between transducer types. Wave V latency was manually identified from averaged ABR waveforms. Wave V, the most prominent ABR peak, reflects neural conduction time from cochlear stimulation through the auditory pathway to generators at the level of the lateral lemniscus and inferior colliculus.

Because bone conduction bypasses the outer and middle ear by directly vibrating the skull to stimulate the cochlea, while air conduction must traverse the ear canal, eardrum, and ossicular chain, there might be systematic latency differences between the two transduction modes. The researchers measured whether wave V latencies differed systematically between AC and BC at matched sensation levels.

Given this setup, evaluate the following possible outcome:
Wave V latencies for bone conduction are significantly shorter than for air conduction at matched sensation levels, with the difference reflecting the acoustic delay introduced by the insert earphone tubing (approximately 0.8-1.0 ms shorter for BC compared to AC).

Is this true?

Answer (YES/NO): NO